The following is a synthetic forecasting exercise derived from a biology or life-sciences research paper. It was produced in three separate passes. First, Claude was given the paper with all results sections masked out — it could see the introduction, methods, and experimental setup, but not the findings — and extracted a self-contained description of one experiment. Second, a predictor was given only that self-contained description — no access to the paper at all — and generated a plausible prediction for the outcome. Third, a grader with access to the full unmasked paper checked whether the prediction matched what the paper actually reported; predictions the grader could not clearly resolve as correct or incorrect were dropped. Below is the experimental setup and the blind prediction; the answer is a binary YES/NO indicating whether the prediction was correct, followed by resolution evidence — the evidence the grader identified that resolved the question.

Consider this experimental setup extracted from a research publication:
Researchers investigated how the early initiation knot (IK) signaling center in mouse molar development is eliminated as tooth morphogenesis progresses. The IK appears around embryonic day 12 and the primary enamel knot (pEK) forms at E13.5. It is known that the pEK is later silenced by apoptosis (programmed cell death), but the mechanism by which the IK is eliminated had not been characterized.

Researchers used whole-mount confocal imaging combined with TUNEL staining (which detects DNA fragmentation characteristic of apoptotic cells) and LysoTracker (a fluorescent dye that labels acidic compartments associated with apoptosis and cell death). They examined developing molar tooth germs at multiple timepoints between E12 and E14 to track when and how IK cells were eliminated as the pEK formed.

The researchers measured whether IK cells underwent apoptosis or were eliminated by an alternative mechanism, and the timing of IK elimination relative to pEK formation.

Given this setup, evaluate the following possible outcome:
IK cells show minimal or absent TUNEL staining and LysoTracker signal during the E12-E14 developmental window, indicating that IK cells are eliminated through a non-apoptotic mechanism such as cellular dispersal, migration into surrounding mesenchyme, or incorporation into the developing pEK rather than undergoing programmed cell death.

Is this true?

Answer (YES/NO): NO